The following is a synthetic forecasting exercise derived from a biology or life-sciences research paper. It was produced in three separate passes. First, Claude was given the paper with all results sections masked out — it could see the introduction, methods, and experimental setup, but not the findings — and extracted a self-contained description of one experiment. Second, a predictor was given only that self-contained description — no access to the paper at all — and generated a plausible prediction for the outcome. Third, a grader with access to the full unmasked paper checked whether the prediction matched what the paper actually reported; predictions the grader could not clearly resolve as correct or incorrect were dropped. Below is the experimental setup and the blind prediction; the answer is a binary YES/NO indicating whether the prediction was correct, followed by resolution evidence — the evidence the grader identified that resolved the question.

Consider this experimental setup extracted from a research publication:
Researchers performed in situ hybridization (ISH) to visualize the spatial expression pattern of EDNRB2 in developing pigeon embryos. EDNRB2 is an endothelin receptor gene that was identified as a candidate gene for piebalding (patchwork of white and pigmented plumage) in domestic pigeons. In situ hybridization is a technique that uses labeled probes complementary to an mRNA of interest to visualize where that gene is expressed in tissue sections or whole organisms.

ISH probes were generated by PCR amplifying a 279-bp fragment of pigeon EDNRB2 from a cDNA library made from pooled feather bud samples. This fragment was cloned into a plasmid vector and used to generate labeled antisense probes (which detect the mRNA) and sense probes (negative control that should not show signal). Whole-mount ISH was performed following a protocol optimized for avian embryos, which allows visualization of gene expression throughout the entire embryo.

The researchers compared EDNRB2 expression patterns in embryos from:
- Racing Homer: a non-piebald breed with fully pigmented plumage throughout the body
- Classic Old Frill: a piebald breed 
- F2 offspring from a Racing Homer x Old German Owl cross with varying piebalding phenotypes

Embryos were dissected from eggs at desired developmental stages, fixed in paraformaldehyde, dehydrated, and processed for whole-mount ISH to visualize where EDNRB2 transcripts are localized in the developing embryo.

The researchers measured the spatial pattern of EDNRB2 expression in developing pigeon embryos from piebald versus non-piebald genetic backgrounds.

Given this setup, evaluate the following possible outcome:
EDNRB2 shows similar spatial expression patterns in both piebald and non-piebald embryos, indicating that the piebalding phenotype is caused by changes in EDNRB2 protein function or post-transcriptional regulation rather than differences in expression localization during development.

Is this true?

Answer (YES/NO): NO